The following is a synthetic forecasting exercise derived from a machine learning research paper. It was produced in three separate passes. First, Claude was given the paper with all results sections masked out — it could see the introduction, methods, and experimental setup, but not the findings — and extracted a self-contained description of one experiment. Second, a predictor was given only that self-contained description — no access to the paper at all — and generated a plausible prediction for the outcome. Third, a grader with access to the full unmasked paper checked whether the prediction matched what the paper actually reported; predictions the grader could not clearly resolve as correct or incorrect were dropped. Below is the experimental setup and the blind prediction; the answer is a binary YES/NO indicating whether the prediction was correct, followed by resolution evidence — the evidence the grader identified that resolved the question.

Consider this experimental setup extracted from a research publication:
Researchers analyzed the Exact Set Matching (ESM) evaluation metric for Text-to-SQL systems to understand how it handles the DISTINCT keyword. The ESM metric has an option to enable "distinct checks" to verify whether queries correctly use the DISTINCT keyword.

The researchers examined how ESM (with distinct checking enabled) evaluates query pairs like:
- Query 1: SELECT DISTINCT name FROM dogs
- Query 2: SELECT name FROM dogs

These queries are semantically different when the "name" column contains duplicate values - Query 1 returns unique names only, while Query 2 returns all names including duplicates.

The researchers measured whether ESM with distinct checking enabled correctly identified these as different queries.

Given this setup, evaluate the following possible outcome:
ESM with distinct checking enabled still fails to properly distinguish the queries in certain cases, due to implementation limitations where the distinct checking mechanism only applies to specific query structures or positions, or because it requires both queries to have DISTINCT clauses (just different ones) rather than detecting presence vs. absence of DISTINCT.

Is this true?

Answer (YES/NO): YES